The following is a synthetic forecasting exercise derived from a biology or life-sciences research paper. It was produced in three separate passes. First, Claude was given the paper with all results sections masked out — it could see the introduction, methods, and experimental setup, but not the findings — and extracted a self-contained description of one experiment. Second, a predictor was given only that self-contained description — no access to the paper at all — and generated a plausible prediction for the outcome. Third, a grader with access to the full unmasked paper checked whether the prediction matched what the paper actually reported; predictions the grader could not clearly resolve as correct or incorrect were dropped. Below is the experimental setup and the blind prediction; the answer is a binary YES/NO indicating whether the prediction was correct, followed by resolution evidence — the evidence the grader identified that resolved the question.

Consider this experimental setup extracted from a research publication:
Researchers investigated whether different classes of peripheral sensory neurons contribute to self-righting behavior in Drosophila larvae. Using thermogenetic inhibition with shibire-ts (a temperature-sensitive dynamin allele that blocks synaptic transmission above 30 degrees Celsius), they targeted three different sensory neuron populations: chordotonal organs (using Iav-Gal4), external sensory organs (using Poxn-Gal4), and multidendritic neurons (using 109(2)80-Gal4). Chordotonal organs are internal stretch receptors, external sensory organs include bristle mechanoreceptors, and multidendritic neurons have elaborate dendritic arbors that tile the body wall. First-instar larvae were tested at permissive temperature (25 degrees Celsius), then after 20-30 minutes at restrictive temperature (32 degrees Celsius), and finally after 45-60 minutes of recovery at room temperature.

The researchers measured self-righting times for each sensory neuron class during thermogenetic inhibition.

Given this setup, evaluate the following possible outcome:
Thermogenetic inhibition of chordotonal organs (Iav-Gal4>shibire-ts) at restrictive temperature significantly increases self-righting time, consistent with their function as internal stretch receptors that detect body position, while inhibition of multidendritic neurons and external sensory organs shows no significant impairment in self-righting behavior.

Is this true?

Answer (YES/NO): NO